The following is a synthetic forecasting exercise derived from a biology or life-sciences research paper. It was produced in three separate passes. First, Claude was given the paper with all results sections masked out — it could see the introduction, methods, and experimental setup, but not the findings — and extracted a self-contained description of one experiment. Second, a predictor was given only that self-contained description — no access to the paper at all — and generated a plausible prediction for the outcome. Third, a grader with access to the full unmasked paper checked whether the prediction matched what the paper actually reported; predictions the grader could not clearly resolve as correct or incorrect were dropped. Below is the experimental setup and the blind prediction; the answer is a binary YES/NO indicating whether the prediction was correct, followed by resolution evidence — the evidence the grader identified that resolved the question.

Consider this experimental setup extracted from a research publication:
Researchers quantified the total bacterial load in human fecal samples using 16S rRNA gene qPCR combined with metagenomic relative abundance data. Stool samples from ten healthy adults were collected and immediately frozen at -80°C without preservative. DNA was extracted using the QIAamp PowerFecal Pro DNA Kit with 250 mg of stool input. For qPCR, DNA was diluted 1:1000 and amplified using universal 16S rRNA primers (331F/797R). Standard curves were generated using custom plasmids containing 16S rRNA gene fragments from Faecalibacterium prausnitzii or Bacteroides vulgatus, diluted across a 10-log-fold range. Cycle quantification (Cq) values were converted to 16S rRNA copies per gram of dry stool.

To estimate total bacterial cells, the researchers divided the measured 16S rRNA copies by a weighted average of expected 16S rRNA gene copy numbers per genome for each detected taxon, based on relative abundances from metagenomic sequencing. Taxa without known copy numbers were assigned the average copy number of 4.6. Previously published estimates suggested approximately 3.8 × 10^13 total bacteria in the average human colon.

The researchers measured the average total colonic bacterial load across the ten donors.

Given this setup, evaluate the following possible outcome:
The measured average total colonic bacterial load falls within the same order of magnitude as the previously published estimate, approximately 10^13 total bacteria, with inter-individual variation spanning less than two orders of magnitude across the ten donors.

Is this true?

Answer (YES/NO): NO